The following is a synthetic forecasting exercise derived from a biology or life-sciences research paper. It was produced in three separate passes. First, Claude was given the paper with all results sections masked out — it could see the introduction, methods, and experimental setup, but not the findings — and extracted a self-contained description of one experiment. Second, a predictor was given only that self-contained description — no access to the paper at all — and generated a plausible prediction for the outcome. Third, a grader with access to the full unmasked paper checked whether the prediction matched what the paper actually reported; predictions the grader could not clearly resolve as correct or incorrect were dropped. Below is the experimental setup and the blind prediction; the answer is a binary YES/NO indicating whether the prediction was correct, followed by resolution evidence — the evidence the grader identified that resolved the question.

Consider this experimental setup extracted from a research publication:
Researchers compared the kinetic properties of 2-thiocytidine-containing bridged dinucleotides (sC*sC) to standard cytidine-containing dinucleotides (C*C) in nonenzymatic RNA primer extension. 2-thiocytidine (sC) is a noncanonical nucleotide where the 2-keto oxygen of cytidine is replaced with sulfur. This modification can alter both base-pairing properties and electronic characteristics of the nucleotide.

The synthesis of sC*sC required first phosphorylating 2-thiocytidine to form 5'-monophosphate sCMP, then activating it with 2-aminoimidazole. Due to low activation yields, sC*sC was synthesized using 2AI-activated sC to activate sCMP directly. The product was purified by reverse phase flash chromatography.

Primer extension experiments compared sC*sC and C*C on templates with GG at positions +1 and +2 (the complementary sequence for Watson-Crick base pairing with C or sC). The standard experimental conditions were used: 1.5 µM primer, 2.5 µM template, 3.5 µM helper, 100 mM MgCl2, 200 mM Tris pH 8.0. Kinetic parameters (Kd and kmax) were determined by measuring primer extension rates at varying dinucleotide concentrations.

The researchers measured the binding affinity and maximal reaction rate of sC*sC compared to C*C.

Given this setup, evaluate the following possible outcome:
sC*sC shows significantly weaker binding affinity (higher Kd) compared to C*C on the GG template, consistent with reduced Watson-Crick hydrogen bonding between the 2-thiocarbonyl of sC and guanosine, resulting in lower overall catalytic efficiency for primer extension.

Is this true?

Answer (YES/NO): NO